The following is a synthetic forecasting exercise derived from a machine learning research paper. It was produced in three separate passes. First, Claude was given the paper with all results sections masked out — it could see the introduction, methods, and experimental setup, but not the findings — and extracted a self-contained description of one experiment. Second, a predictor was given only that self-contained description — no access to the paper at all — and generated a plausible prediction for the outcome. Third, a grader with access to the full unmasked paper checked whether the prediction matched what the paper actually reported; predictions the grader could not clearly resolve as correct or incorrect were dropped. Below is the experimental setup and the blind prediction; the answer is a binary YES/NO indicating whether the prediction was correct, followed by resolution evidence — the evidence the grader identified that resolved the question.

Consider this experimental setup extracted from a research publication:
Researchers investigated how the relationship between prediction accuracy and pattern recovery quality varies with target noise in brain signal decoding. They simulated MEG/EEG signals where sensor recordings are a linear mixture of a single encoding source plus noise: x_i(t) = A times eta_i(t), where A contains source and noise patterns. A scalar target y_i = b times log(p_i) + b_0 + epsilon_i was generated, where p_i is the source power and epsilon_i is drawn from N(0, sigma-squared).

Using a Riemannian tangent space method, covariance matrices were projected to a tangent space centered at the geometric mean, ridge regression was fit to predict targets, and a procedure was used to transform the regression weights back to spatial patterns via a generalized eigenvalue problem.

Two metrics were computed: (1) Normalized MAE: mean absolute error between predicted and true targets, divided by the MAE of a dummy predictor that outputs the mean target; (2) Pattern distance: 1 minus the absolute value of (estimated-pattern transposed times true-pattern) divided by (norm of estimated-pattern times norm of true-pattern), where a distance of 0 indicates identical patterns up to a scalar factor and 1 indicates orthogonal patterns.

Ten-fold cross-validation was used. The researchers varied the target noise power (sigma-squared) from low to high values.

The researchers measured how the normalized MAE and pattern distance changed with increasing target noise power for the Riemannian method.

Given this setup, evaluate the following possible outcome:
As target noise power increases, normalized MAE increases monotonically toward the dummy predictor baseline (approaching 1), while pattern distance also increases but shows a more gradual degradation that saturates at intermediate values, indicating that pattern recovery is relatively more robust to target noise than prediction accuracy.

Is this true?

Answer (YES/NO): NO